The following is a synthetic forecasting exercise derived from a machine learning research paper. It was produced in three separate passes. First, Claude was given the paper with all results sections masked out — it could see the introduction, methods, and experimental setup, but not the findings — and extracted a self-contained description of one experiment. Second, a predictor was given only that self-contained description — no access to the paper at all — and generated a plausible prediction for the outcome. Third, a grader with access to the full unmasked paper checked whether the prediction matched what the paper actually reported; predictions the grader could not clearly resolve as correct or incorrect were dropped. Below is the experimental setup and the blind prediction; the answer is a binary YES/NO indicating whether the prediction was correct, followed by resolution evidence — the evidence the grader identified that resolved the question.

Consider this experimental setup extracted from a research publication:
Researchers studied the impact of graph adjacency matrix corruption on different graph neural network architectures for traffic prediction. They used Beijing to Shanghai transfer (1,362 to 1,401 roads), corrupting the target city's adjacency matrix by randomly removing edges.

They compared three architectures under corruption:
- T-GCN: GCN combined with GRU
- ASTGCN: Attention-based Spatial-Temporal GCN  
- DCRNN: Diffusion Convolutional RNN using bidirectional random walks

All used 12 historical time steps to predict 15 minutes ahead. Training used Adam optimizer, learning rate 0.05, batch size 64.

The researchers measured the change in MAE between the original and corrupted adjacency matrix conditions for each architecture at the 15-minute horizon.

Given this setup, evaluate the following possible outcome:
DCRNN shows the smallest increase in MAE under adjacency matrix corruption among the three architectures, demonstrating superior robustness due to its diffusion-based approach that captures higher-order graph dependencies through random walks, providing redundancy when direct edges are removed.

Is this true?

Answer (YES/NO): YES